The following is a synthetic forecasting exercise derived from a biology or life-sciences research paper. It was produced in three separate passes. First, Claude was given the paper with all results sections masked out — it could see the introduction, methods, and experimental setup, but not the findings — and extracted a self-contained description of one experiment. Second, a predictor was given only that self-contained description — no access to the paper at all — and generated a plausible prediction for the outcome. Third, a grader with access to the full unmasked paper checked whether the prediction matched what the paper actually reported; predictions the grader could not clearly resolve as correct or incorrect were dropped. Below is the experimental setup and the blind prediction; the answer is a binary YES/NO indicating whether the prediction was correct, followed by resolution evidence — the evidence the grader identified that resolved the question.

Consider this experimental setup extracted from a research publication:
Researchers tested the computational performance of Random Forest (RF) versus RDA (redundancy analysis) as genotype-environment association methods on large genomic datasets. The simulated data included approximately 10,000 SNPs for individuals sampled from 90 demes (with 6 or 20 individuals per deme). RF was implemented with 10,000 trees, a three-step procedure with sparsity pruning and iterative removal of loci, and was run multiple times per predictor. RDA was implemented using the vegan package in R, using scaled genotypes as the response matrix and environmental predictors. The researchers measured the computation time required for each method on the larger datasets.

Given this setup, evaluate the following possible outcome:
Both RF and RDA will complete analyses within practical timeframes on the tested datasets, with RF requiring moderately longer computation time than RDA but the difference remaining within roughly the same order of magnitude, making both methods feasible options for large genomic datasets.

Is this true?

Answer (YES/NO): NO